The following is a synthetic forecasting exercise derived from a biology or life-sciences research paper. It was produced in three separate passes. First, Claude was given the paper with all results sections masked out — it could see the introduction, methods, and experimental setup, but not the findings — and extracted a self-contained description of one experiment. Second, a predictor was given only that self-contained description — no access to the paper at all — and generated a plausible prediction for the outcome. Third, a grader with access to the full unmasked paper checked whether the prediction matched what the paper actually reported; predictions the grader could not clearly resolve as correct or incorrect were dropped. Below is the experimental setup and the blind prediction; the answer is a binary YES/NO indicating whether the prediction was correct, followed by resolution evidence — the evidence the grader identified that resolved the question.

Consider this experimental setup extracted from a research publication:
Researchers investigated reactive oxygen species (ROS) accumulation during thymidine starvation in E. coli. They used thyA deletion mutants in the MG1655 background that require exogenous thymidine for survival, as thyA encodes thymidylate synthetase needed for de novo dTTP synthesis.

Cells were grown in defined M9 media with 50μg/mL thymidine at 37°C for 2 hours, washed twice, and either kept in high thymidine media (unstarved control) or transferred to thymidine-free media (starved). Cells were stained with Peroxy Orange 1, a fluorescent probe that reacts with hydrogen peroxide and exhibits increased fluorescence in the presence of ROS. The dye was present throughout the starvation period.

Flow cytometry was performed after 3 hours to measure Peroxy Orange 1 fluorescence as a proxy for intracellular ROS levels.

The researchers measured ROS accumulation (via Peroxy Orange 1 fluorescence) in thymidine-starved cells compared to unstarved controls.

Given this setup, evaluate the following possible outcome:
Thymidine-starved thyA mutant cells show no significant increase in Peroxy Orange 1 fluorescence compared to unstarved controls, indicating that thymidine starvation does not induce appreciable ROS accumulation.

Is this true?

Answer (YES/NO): NO